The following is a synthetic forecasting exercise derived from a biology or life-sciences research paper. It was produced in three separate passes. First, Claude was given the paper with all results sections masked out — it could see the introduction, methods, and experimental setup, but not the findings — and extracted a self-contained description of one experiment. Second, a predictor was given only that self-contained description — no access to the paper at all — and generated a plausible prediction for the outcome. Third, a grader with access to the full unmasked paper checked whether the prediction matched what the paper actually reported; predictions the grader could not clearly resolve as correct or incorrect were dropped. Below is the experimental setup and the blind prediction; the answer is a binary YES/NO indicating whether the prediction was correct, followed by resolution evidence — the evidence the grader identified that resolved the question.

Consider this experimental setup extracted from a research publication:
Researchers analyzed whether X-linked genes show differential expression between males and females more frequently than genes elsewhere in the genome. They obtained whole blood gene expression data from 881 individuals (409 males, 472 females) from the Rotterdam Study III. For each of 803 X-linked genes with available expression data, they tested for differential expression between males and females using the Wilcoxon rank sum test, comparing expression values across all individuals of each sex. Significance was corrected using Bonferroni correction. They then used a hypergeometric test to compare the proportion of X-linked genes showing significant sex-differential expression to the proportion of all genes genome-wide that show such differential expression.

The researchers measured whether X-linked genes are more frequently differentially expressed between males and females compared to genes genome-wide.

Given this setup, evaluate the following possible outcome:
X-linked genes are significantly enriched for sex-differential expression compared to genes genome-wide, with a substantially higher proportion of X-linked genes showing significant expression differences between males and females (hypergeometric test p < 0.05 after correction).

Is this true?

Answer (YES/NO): YES